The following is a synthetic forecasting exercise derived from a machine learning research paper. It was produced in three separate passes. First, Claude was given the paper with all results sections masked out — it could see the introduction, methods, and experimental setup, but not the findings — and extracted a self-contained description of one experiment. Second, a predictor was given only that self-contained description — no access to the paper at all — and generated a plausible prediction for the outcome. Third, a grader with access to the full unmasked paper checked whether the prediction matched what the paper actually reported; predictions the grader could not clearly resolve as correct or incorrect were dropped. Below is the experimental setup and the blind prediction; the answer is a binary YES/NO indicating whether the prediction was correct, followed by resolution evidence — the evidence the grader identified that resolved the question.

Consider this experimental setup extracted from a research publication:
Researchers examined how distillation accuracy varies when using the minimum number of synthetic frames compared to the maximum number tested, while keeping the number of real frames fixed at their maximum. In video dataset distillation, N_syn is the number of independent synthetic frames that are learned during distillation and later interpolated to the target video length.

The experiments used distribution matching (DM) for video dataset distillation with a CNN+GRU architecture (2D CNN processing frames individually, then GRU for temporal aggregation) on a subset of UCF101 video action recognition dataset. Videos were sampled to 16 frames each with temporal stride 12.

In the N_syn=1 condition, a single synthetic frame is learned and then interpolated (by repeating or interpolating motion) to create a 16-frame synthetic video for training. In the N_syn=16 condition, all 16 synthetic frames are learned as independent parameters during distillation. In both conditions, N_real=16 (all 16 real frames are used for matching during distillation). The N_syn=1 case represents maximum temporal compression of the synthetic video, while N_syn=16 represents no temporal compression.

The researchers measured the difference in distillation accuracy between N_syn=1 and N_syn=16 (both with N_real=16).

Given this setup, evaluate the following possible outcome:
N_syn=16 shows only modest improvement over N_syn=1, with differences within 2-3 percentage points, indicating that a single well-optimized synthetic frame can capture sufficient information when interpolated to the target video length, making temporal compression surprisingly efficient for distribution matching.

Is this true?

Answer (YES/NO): YES